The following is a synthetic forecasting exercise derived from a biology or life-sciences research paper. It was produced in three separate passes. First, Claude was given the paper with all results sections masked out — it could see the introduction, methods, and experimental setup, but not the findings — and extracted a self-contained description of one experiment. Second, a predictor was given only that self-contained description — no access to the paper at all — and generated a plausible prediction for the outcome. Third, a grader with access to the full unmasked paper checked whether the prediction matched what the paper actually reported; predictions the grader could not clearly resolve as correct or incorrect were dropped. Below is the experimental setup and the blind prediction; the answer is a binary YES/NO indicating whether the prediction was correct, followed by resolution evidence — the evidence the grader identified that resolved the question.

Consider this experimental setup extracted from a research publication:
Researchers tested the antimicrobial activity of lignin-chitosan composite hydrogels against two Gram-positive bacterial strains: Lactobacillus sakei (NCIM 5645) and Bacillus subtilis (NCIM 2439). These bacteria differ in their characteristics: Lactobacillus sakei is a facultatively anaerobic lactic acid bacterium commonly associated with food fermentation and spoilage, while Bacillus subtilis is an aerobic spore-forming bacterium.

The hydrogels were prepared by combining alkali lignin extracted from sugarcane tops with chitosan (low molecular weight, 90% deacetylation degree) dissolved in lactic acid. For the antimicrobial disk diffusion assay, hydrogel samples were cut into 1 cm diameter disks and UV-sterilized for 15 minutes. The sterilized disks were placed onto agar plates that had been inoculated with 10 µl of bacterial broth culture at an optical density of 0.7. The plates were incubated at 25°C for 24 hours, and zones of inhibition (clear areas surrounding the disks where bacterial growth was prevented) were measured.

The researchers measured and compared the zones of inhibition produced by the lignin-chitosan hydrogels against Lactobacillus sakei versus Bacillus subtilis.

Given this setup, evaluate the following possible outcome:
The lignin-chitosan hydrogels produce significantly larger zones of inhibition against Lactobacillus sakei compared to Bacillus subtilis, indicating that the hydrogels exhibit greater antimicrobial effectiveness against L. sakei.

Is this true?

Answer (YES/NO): YES